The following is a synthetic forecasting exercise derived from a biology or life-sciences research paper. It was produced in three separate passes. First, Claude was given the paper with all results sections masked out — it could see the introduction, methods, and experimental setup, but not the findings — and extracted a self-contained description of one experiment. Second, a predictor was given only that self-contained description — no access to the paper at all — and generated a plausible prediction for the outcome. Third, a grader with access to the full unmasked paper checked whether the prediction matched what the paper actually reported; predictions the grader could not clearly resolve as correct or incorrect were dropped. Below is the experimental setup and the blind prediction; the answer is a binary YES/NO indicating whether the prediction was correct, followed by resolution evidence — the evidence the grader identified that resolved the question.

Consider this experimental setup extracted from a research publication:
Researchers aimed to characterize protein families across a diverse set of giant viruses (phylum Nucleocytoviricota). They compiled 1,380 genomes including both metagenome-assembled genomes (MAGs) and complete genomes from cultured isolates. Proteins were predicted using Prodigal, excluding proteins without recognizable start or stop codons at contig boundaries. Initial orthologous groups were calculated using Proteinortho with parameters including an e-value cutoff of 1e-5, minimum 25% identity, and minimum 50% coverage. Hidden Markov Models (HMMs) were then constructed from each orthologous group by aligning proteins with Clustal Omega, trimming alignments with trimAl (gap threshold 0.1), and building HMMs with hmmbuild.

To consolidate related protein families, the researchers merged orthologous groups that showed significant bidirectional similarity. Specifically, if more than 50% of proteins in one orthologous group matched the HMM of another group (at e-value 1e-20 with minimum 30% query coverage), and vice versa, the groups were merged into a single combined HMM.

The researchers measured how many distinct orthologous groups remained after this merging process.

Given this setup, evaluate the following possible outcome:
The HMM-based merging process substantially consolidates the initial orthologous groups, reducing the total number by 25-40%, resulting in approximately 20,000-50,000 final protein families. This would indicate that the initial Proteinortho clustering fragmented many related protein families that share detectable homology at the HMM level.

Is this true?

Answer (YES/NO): NO